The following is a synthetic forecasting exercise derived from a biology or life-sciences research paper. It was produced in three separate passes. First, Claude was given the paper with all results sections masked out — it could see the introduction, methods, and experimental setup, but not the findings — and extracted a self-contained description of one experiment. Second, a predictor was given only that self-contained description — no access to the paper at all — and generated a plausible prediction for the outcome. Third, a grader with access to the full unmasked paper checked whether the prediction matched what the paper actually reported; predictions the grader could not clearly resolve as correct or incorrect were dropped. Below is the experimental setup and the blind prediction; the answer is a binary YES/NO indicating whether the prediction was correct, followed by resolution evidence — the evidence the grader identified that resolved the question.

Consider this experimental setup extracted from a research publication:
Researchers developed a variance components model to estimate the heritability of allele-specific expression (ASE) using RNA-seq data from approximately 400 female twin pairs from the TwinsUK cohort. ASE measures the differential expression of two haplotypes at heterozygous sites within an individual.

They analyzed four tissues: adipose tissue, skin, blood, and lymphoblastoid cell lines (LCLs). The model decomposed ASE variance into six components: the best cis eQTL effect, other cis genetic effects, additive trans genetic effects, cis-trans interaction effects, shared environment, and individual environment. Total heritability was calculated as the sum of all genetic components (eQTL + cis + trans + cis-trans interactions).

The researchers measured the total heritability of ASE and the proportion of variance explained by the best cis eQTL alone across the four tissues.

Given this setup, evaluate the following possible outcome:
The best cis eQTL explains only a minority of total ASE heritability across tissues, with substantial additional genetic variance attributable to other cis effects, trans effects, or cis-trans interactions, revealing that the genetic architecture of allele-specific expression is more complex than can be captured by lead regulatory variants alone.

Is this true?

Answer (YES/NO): YES